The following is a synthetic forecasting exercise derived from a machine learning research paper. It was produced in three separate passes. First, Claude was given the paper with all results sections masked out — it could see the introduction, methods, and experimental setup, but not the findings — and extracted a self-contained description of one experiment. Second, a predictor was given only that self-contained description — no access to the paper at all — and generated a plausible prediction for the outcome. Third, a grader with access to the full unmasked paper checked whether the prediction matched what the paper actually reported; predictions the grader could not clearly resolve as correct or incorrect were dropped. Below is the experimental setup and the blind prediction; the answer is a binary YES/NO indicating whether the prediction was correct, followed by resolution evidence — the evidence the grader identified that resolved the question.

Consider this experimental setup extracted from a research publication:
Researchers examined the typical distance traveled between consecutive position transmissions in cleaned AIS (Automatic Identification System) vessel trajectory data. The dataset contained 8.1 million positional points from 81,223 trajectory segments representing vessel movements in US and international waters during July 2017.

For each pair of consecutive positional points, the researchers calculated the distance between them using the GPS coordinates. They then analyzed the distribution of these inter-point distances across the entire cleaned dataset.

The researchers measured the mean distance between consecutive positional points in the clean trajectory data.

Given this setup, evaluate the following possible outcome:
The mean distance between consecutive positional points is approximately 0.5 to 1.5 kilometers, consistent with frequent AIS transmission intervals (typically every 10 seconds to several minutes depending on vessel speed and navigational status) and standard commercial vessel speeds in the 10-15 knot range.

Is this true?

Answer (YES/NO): NO